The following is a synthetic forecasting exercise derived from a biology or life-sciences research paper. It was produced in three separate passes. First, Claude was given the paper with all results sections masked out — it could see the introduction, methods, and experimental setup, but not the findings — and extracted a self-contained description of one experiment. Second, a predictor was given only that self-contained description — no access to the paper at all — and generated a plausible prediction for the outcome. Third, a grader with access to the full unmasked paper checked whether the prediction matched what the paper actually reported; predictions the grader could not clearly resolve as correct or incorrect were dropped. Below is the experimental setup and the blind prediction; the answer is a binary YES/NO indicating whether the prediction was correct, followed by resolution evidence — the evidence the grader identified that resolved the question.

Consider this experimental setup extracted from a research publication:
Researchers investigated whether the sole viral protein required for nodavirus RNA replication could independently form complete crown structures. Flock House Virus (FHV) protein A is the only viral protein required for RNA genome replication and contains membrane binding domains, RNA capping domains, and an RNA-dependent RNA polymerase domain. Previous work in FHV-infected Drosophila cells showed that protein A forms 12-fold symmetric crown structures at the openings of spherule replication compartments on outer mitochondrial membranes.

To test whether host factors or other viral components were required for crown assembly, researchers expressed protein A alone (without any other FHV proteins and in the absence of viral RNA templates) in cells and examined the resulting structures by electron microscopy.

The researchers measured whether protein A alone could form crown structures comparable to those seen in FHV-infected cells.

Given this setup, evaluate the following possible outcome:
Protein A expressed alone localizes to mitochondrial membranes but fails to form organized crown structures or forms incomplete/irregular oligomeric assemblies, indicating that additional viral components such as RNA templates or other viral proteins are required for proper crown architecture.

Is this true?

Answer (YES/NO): NO